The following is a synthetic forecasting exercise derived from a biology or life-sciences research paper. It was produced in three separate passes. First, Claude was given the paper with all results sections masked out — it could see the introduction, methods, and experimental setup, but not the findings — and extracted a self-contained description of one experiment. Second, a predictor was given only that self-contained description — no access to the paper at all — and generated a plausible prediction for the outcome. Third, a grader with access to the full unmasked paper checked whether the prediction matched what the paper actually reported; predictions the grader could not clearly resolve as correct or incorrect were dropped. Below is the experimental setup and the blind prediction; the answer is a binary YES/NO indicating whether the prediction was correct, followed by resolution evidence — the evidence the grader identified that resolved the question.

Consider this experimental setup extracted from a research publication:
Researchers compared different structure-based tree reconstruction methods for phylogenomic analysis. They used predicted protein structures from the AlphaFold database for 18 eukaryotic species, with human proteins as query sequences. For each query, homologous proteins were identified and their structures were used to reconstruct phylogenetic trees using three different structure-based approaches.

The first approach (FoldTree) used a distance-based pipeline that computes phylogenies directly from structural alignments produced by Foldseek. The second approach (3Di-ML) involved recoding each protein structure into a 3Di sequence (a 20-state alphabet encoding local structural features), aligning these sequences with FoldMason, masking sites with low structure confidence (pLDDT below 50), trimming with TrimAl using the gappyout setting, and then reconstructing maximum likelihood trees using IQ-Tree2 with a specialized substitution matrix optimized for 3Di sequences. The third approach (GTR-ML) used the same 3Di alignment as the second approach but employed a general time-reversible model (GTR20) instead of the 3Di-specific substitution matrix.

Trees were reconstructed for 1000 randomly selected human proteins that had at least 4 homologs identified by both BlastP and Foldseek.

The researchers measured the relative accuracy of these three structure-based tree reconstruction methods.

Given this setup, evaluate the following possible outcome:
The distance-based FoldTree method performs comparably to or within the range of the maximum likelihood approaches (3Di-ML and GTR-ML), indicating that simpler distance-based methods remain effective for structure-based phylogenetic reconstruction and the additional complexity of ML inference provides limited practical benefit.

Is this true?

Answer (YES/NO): YES